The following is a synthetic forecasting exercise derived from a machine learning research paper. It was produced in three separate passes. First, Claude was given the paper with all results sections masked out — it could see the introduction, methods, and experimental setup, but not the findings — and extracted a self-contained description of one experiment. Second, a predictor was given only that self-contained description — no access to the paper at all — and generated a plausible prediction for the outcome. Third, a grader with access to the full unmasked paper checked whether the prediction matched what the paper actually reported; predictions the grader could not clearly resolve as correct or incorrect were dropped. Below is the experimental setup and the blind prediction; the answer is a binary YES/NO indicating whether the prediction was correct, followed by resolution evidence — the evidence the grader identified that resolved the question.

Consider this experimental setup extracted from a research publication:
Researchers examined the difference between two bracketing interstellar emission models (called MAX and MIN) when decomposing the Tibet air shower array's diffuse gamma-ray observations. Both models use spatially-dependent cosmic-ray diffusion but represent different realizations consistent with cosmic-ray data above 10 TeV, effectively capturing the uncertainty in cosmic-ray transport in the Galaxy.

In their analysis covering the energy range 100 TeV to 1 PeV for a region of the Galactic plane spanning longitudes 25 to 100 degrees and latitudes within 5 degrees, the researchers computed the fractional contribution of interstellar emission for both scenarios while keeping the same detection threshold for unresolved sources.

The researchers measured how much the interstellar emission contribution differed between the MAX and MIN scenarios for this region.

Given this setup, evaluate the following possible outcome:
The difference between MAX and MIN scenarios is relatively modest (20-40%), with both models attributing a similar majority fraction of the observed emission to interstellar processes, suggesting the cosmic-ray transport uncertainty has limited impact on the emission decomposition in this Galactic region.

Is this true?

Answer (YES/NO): NO